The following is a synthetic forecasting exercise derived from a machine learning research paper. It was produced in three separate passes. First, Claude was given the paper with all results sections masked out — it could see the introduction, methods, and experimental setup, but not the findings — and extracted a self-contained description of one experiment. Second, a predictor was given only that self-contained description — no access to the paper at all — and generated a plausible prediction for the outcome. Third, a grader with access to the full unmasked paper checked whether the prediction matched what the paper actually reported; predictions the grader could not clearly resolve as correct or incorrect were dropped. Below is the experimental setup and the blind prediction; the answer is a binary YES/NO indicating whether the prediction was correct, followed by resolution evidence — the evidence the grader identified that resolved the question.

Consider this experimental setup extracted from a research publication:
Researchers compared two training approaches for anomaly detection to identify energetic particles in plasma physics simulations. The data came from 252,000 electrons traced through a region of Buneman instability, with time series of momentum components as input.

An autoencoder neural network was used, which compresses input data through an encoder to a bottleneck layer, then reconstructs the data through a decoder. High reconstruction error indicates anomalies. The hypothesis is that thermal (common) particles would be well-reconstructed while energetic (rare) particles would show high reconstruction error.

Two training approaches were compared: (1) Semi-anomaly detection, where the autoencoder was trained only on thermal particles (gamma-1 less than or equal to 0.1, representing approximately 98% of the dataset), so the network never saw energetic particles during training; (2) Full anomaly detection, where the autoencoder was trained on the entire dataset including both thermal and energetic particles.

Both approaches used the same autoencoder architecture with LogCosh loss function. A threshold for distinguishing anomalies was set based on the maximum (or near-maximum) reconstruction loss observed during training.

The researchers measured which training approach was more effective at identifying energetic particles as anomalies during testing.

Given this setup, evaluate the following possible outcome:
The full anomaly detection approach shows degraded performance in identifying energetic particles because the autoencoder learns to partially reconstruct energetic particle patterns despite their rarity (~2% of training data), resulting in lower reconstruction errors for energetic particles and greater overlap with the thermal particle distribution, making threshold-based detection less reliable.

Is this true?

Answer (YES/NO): YES